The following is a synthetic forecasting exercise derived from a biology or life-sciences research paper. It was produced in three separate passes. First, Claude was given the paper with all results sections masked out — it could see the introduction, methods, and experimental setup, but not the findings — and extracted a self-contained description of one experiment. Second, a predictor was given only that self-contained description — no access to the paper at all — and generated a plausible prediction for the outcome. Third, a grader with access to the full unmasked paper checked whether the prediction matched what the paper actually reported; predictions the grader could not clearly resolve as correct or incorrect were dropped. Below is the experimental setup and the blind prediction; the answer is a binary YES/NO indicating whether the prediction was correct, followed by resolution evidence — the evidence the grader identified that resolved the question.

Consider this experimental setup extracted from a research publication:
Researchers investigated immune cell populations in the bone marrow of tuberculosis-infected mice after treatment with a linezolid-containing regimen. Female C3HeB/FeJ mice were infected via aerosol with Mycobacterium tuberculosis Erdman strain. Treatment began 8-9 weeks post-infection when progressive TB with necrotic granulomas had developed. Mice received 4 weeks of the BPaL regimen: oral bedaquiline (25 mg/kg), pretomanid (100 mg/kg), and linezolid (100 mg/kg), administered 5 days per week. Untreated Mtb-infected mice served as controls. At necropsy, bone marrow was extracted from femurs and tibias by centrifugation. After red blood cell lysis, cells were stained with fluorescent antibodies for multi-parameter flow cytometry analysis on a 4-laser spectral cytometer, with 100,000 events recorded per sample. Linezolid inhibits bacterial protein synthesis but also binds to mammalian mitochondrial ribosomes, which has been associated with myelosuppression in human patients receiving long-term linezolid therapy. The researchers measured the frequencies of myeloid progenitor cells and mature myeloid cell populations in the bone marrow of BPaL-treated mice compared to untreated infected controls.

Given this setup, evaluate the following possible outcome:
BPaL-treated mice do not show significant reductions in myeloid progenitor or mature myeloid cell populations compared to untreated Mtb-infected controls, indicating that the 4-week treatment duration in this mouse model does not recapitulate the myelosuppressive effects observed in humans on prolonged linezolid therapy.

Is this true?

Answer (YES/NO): NO